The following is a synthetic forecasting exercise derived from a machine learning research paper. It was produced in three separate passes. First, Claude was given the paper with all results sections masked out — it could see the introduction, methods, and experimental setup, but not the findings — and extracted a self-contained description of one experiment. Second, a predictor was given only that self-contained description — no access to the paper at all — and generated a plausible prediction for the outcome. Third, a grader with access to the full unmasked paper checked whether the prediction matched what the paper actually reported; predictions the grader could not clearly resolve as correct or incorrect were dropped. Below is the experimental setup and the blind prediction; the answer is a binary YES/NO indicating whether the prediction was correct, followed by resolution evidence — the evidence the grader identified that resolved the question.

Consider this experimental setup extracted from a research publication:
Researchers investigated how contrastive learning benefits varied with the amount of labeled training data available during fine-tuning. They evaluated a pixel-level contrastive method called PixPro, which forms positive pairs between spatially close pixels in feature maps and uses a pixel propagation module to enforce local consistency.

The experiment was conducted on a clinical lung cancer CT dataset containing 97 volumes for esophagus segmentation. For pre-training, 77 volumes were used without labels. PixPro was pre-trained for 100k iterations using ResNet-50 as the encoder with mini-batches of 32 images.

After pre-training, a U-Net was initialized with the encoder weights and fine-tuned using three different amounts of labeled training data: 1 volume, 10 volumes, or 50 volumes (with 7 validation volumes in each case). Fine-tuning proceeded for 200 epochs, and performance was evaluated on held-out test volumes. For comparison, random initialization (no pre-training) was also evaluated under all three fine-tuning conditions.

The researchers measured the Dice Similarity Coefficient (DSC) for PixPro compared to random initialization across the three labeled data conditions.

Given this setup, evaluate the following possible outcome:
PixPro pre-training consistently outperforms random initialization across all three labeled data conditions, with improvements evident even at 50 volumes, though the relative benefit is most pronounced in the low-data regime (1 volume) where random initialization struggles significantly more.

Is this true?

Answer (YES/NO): YES